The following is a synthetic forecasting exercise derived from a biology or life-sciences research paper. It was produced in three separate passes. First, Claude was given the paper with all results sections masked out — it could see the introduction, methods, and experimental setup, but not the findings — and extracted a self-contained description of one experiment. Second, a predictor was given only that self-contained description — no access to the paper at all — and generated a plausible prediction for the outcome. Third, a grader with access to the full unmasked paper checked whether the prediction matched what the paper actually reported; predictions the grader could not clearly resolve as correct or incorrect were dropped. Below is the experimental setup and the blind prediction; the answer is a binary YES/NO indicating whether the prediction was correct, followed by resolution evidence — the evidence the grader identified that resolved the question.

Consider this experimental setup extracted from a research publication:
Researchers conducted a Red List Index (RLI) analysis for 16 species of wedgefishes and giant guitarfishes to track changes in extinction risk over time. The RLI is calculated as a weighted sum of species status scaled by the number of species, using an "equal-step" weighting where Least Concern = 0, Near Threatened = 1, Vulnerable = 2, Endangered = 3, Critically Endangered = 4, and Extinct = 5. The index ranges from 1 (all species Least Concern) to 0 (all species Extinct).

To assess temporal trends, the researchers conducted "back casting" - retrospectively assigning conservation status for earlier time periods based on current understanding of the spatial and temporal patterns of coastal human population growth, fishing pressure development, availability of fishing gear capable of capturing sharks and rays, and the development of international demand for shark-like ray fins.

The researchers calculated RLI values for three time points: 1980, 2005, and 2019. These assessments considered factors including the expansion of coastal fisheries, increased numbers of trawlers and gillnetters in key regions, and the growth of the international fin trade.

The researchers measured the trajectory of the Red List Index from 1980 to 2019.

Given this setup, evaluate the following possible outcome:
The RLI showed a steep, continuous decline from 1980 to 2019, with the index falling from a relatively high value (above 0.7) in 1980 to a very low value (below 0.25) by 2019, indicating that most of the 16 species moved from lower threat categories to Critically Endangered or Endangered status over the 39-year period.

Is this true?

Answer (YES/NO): NO